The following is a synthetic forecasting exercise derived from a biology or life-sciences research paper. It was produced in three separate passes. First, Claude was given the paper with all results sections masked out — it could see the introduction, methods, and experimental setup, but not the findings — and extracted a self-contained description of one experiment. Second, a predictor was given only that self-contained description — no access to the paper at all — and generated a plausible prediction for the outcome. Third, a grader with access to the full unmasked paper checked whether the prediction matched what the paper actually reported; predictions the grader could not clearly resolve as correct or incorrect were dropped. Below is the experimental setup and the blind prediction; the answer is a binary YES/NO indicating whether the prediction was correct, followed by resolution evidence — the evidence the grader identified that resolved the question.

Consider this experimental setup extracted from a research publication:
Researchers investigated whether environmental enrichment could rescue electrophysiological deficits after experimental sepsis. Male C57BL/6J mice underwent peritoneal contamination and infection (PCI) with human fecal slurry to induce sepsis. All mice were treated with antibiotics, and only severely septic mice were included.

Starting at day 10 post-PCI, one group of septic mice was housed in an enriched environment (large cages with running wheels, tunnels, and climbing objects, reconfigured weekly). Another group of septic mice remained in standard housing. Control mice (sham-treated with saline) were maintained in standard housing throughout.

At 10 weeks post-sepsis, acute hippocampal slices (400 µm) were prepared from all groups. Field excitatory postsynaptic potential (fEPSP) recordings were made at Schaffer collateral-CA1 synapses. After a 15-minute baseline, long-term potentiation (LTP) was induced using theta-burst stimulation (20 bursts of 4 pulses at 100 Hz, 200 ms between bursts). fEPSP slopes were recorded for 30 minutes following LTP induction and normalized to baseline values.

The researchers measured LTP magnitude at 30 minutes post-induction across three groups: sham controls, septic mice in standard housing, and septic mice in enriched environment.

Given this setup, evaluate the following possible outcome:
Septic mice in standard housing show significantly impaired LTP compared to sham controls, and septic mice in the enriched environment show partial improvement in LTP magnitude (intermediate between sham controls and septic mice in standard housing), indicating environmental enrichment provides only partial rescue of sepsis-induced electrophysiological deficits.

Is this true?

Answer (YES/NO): NO